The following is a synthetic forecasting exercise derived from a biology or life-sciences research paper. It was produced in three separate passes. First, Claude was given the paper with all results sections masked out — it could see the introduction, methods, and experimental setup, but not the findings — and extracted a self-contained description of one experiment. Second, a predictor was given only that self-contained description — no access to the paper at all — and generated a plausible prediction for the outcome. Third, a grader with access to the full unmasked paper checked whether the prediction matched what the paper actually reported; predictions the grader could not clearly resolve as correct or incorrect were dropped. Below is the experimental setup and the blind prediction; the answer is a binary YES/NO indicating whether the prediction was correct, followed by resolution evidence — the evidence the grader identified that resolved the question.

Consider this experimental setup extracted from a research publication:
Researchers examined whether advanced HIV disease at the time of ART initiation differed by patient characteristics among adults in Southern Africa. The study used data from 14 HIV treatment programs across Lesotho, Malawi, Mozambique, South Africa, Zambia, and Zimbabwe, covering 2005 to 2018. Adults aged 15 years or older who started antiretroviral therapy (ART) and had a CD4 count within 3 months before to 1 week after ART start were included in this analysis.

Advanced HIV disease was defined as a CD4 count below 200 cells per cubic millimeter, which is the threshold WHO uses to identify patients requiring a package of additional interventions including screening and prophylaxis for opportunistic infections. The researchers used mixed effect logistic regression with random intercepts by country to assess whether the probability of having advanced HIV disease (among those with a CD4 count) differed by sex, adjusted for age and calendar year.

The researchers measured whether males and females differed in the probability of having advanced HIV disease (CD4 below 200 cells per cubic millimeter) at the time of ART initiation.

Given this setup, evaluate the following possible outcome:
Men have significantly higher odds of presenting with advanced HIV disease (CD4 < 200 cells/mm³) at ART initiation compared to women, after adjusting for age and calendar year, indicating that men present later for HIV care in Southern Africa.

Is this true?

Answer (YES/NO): YES